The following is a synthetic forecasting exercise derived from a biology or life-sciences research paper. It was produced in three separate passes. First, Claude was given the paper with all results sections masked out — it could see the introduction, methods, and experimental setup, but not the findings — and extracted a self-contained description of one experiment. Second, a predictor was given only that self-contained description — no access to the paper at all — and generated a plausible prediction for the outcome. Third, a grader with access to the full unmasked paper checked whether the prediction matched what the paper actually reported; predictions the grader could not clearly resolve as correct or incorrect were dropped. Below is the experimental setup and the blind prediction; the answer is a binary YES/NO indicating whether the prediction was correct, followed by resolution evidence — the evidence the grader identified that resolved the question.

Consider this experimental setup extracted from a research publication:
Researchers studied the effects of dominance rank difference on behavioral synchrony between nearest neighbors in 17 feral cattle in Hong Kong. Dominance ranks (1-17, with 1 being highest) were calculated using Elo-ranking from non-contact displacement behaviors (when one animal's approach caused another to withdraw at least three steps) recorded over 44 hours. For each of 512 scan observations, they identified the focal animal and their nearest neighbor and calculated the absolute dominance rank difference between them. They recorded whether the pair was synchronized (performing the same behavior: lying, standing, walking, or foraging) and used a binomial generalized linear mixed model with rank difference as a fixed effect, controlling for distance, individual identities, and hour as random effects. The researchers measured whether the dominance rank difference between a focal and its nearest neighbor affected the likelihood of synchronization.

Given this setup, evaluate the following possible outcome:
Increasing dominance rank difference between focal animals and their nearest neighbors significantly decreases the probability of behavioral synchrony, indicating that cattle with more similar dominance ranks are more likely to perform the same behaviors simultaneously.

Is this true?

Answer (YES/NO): NO